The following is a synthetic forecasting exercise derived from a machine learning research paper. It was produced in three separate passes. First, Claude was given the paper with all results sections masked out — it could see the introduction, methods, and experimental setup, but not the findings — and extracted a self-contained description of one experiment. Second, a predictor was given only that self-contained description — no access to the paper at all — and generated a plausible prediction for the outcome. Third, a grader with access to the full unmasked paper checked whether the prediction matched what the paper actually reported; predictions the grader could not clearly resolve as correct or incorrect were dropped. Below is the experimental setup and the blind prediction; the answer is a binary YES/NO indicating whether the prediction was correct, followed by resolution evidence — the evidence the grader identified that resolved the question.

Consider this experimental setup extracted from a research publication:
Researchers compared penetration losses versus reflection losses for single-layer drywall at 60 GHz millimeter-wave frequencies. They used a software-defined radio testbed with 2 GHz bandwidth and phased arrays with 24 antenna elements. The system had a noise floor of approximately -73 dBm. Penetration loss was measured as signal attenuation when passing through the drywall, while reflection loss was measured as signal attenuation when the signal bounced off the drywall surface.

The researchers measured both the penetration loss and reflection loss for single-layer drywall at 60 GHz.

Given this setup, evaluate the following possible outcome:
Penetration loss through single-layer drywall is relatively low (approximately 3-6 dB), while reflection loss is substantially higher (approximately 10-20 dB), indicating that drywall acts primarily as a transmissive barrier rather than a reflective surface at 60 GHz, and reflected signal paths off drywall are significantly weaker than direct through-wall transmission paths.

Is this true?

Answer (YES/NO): NO